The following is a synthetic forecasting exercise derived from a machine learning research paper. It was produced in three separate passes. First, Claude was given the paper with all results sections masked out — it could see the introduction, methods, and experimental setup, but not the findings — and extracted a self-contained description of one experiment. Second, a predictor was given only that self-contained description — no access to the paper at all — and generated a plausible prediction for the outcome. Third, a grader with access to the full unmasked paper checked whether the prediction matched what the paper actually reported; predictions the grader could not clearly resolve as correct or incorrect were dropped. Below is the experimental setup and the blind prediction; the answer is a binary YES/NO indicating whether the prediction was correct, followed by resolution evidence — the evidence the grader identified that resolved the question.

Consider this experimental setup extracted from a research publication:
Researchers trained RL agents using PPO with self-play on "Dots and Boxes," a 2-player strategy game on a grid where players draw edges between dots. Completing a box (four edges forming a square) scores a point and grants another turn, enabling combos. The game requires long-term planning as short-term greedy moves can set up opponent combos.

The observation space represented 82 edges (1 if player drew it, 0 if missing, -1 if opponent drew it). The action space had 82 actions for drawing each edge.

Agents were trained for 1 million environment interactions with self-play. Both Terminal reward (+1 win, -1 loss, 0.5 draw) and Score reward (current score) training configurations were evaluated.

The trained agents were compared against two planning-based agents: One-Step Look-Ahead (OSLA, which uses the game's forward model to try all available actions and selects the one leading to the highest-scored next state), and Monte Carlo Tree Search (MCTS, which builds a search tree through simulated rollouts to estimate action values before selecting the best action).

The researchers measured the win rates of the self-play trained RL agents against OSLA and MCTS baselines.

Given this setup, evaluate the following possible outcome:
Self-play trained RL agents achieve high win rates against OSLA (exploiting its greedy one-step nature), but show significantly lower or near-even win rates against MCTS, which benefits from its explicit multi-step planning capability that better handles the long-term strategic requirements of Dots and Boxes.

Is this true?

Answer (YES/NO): NO